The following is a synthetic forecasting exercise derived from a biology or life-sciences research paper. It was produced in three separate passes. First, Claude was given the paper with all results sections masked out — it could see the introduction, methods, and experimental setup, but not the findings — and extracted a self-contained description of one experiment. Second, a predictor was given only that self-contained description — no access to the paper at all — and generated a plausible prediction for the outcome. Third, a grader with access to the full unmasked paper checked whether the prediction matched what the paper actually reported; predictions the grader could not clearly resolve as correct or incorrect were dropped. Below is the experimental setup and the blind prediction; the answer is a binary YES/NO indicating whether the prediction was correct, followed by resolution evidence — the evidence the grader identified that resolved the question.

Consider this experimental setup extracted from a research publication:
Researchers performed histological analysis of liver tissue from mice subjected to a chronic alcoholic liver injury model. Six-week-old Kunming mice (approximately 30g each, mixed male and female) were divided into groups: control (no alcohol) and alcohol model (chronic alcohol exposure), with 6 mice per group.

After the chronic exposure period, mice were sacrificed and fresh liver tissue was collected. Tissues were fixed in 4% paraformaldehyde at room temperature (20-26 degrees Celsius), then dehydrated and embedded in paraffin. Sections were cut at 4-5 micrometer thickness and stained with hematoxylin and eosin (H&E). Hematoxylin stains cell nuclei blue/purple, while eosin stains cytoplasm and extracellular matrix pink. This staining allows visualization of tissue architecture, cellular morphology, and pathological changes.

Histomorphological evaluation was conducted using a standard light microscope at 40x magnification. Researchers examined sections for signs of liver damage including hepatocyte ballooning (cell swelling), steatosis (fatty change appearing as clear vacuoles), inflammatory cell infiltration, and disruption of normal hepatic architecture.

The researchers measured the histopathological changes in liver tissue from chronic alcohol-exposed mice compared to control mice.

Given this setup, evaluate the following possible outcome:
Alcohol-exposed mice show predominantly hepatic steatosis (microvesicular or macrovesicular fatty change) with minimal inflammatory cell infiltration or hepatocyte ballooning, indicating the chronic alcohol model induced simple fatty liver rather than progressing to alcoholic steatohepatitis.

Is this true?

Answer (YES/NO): NO